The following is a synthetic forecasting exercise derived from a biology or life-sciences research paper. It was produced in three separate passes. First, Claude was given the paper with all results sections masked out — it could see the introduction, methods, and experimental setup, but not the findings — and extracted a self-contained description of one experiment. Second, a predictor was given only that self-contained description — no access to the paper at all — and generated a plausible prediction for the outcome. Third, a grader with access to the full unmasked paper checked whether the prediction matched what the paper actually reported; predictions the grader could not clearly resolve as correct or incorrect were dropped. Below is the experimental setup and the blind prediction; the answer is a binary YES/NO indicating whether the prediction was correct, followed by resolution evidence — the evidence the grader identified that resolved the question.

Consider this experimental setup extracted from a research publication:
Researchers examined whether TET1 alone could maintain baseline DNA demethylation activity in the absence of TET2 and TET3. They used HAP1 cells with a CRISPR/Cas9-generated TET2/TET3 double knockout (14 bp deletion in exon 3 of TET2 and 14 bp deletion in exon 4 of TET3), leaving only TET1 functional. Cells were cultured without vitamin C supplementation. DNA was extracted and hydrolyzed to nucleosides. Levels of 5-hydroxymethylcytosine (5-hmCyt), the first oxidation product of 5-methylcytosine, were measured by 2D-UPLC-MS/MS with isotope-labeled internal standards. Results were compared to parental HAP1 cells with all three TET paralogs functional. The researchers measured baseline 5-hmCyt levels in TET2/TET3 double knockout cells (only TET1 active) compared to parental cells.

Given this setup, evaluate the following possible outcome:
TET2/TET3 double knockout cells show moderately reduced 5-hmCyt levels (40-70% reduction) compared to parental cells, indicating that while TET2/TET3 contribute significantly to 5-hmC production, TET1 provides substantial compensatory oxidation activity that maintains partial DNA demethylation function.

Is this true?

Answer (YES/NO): YES